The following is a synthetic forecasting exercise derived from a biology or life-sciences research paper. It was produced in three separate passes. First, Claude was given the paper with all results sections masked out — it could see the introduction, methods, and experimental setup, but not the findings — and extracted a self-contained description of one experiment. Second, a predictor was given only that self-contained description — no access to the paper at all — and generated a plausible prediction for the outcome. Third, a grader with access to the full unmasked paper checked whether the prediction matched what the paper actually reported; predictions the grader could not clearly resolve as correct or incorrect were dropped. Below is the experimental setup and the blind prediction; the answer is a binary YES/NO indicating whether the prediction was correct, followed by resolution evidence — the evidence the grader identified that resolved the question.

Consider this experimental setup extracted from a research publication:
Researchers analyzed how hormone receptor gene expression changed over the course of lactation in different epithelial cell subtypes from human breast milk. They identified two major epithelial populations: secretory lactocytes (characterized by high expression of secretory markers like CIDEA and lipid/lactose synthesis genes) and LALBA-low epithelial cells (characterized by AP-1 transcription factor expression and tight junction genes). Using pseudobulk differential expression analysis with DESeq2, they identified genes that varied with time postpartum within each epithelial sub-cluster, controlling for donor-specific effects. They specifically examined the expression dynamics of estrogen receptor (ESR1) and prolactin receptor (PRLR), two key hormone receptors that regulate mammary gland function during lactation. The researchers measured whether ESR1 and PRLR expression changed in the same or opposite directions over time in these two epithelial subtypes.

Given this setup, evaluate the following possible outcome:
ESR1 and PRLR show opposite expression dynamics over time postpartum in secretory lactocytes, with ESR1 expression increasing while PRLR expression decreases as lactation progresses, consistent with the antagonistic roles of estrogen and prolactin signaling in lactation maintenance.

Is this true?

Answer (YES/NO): NO